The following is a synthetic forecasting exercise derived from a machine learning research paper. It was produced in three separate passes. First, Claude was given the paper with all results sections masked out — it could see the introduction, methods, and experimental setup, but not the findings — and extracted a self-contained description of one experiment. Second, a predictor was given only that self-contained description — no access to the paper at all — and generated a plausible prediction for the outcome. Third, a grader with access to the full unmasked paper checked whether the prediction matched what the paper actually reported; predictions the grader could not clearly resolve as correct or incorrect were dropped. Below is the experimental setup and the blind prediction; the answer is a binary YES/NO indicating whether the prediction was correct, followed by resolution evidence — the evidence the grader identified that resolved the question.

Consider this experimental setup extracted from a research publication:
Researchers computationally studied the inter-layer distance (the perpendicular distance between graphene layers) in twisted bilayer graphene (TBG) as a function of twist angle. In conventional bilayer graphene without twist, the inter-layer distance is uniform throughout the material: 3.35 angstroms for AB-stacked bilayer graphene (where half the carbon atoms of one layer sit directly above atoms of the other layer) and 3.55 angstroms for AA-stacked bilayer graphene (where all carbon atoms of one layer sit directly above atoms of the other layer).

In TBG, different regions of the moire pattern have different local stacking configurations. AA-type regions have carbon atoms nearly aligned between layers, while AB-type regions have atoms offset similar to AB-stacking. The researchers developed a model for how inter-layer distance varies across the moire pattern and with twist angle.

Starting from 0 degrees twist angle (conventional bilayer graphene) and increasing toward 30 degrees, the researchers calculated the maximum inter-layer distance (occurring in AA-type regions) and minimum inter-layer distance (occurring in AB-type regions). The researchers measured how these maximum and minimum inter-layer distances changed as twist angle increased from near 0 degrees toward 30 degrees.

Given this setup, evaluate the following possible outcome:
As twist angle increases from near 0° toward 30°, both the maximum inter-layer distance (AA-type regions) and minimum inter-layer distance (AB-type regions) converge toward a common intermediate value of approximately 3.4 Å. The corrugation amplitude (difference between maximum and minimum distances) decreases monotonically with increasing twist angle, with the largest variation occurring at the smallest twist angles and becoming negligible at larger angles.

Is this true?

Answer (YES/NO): YES